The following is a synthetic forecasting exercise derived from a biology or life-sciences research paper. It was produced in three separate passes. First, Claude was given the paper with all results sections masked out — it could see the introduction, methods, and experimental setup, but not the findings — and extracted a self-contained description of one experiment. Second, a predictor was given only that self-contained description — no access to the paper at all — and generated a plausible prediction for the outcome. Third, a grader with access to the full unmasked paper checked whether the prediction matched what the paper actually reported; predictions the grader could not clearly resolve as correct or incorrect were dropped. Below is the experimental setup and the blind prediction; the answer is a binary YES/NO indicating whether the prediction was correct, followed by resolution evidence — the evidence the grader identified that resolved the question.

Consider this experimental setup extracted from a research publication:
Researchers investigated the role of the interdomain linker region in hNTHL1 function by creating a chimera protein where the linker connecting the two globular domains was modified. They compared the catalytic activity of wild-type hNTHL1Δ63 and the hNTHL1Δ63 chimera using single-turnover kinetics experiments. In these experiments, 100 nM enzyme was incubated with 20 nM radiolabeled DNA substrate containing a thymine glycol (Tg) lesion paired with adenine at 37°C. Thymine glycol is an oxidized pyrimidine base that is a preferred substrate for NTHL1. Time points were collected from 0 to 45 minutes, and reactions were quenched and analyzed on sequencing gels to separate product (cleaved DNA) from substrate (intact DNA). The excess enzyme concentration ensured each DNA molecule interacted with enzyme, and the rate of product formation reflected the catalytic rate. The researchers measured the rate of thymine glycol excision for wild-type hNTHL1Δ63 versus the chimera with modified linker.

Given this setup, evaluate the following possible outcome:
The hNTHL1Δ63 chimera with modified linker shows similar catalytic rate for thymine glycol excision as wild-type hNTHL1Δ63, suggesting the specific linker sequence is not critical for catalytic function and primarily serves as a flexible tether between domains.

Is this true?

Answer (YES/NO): NO